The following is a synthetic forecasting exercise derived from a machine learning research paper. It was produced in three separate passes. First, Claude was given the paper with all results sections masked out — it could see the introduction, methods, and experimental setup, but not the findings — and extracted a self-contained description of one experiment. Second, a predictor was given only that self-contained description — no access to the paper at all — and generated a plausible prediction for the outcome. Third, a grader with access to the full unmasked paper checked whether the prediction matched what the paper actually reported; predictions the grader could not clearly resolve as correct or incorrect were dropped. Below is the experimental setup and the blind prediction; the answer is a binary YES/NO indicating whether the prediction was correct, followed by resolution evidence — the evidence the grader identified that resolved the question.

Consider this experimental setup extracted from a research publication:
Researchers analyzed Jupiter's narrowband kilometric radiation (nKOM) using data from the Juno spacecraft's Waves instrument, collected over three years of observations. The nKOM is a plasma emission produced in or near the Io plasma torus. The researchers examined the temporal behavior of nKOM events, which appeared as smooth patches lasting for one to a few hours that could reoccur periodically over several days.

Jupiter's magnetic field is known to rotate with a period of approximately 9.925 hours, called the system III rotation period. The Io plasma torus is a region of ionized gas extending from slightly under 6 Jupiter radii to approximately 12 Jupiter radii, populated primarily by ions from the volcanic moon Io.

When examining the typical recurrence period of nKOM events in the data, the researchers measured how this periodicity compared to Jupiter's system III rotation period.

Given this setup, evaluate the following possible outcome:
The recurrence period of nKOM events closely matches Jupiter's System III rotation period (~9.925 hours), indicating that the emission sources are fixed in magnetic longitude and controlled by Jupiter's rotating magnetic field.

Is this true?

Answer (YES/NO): NO